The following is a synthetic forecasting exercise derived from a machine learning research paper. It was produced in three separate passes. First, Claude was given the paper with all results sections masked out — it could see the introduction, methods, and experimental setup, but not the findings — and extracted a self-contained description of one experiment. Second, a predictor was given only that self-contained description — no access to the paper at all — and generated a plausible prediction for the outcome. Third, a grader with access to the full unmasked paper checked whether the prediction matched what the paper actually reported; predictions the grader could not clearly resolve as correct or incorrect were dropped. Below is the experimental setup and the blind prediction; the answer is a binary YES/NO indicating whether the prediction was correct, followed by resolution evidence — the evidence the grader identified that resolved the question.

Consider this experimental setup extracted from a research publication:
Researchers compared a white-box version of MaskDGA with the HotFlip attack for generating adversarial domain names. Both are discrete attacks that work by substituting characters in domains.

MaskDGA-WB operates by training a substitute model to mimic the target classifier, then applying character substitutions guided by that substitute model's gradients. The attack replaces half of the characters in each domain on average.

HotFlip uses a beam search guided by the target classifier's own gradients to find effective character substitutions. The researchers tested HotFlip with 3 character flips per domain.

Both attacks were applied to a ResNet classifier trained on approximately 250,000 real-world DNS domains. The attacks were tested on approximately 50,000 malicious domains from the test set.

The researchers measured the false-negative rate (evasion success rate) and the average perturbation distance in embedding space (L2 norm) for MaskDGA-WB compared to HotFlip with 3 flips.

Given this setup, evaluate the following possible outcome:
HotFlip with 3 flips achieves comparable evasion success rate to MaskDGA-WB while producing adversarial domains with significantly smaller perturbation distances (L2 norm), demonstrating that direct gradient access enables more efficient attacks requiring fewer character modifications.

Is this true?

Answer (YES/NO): YES